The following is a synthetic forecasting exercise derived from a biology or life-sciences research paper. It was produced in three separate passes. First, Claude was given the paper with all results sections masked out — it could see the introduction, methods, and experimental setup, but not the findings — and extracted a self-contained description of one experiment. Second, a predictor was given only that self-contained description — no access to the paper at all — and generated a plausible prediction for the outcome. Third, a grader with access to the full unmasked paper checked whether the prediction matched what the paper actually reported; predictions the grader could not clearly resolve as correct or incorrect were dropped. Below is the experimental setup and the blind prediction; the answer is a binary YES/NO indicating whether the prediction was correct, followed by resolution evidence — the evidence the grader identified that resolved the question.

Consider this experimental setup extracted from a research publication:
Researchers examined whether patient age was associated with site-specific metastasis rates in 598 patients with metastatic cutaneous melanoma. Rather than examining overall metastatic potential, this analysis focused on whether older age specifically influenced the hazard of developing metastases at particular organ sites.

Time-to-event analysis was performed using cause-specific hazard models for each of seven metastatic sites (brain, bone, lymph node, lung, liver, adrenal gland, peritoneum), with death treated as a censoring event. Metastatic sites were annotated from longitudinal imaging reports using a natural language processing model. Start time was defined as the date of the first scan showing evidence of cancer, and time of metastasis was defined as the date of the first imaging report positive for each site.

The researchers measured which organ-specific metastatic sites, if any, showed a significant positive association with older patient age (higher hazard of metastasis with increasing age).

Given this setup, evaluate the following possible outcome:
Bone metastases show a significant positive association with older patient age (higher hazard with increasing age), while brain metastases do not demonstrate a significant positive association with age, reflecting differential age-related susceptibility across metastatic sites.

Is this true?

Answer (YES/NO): NO